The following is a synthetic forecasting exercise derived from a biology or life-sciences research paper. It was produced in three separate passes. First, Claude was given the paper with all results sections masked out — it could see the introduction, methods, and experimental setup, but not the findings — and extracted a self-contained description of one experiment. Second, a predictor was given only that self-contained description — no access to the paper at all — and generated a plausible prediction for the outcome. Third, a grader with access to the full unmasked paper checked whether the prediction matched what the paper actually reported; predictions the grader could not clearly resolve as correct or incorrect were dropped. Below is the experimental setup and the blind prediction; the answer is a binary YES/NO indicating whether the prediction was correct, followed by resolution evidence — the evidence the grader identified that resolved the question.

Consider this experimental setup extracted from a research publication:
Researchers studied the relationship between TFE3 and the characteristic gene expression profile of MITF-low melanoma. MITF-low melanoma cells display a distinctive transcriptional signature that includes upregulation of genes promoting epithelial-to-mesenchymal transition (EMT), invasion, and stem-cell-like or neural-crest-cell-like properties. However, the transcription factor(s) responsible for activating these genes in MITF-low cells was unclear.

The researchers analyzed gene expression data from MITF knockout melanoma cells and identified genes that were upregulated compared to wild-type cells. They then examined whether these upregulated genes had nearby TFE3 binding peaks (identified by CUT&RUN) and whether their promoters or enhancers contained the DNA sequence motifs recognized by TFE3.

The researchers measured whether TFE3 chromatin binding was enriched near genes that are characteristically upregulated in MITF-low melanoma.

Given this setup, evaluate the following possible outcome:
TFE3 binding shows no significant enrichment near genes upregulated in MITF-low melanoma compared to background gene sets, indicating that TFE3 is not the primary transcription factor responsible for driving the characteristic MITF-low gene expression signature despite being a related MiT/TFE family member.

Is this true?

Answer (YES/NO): NO